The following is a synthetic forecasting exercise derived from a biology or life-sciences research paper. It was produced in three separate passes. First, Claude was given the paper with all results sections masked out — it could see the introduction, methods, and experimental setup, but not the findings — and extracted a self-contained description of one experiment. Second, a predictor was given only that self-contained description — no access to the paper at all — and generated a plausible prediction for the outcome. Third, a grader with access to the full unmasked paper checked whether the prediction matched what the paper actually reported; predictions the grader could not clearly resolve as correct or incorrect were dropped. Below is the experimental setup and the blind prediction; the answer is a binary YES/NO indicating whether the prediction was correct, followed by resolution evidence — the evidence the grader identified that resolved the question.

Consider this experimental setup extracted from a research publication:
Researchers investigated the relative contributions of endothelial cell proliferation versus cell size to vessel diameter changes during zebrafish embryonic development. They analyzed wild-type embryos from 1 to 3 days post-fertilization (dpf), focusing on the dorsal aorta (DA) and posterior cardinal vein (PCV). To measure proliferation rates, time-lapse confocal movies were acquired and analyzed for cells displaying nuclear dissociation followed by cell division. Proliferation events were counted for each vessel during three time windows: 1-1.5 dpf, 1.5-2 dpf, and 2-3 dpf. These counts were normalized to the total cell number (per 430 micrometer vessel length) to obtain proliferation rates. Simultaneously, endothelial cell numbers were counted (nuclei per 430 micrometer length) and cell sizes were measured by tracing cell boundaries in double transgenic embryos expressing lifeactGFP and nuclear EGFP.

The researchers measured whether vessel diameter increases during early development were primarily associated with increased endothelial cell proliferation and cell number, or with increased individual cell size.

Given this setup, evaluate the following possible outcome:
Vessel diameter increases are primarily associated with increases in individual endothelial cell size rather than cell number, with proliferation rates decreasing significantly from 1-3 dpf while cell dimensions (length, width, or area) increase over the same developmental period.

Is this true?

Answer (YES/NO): NO